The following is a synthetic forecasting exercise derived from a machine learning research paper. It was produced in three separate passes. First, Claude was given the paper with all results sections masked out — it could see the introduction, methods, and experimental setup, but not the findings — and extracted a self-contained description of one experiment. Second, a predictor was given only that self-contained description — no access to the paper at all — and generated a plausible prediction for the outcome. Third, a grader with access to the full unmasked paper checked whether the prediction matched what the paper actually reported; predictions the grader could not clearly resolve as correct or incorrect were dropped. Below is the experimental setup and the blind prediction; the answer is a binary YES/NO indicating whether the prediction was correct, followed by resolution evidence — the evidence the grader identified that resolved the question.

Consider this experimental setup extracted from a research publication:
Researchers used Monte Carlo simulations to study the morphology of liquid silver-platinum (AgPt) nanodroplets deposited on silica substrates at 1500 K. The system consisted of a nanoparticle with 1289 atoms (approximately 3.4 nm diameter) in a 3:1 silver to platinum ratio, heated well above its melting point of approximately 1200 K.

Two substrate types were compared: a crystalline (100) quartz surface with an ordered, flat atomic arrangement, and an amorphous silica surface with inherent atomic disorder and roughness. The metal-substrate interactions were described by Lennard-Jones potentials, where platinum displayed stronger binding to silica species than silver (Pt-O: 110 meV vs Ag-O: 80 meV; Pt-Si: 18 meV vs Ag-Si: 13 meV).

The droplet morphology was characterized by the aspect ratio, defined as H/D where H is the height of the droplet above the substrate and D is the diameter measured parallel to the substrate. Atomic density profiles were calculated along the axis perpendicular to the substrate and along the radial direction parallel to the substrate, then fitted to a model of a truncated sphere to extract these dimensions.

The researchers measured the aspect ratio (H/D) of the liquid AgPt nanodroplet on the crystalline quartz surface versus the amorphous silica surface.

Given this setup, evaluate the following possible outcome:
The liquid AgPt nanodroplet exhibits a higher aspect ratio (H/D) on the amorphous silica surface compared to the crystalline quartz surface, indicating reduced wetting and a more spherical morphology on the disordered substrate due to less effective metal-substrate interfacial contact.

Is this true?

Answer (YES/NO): YES